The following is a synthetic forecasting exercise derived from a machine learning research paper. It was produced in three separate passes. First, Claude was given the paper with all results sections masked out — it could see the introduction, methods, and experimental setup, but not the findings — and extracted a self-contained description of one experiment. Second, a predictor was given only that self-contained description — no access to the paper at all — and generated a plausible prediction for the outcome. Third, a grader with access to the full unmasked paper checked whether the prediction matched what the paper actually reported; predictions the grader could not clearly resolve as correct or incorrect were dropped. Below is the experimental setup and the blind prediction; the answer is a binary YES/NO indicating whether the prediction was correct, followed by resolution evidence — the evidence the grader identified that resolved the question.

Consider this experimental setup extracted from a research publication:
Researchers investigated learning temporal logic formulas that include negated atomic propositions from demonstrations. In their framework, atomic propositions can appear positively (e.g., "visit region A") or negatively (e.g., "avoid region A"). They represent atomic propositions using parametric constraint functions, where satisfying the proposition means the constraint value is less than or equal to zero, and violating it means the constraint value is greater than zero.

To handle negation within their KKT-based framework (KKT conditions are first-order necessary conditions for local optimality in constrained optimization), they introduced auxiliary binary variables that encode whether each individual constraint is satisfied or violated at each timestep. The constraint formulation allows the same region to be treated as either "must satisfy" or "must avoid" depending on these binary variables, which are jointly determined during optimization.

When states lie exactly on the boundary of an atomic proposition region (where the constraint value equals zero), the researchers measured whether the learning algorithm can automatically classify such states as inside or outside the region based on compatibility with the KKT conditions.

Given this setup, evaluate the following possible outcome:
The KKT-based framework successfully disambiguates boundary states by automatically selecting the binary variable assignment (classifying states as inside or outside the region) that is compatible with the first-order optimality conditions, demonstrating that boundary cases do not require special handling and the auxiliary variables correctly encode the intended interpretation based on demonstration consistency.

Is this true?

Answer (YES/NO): YES